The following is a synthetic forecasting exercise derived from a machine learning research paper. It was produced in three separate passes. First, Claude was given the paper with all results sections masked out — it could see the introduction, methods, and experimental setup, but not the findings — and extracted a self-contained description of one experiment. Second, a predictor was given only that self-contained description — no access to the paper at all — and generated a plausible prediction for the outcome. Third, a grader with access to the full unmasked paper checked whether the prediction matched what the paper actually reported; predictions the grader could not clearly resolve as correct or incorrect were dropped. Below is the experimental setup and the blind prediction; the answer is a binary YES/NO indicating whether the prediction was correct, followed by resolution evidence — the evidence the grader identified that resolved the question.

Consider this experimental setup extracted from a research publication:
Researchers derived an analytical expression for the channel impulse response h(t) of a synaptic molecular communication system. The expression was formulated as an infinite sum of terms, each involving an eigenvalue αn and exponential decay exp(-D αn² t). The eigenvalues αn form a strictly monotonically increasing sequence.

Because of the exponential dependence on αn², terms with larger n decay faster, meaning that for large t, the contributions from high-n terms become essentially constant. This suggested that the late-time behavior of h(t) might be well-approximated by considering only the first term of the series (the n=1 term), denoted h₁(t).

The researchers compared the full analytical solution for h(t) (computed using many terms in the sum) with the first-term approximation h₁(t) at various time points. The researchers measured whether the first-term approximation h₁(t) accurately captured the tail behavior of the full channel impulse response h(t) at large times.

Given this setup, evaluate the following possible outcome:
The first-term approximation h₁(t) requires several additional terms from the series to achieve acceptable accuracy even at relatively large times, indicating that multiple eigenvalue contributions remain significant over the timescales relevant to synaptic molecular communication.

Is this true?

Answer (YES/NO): NO